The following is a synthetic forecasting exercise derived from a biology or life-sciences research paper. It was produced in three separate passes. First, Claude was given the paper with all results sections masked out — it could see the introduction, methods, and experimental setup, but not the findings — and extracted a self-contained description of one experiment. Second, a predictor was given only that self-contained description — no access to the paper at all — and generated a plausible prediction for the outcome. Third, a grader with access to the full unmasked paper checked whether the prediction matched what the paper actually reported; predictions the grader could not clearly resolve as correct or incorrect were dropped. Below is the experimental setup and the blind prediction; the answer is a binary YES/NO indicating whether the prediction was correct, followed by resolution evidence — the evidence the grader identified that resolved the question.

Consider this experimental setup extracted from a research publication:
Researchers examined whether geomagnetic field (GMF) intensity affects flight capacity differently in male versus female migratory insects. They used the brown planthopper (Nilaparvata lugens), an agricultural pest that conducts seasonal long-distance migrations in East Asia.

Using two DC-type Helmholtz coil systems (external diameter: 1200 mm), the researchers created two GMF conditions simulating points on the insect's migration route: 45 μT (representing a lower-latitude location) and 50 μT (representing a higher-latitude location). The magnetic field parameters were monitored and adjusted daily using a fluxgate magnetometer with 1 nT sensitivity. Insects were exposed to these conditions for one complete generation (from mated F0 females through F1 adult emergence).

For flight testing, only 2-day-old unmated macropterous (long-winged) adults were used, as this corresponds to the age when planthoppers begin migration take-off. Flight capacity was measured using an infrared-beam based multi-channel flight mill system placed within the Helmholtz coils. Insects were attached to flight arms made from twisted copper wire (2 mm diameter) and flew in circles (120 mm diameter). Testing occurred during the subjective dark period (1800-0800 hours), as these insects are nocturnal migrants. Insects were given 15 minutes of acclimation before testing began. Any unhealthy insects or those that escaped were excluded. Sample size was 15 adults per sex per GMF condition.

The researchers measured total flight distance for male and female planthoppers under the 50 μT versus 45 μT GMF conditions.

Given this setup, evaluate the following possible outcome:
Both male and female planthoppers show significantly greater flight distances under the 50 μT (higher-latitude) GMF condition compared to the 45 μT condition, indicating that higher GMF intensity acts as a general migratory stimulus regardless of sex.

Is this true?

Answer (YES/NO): NO